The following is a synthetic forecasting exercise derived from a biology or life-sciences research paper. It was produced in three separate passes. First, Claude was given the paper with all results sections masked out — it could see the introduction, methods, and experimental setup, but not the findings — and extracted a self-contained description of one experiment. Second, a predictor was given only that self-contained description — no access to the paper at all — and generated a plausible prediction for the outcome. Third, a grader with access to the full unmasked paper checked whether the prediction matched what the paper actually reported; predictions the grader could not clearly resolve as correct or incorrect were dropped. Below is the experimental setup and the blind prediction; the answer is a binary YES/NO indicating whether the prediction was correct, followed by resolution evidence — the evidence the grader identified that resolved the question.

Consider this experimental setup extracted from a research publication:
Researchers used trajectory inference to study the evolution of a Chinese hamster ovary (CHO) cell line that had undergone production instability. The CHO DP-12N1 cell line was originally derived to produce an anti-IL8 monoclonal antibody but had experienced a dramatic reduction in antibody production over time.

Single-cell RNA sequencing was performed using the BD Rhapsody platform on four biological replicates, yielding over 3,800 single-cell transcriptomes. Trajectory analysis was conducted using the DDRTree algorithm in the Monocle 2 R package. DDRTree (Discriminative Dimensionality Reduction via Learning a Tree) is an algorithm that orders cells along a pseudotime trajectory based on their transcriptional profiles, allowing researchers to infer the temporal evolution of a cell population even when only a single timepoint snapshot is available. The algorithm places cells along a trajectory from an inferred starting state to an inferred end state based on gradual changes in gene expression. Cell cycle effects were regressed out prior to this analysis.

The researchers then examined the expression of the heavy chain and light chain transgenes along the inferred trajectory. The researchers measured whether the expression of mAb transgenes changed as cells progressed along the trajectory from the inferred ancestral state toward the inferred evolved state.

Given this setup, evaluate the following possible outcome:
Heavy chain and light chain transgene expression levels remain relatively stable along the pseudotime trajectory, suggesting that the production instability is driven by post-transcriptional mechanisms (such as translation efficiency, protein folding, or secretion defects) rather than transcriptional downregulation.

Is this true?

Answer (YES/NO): NO